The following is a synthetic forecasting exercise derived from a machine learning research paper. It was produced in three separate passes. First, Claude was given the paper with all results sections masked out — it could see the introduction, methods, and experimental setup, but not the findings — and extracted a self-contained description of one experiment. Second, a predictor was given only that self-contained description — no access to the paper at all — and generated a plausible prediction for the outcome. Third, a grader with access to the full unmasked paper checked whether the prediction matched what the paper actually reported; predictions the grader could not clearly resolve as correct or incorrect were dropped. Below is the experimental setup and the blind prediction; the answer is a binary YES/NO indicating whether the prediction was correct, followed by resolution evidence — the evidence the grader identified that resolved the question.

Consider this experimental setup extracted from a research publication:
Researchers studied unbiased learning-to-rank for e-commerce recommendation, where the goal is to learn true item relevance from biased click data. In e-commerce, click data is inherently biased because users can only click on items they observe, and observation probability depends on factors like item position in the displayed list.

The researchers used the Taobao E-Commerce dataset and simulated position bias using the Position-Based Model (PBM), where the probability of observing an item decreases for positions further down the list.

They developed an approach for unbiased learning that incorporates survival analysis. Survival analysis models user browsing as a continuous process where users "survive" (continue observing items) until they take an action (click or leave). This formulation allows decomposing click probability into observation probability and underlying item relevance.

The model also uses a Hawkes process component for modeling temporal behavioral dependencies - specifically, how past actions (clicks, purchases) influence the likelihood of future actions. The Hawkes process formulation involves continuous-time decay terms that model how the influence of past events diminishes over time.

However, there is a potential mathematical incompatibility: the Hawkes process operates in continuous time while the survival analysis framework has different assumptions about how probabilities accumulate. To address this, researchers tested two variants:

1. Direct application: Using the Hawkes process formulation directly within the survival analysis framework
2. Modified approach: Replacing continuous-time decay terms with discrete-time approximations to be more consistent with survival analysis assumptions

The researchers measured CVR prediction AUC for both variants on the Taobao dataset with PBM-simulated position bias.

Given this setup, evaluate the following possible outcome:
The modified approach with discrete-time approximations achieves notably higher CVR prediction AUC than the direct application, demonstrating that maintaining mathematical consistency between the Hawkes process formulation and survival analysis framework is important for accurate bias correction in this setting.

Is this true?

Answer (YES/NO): NO